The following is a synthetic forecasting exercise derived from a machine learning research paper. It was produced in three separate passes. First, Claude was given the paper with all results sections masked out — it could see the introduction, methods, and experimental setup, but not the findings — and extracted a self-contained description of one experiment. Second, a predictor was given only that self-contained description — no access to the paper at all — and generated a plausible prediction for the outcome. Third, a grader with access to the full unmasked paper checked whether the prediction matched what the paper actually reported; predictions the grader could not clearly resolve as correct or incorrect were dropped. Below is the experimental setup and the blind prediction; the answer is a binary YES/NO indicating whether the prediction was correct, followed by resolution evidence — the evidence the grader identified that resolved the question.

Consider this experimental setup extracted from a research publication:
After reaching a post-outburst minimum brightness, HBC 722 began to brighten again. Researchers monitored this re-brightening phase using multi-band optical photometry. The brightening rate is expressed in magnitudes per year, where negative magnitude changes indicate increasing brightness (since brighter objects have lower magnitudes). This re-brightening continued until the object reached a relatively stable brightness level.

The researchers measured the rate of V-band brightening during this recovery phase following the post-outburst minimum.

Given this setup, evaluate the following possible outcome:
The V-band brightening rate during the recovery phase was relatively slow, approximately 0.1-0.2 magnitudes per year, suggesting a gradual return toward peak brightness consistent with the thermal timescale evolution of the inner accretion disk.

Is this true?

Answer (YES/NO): NO